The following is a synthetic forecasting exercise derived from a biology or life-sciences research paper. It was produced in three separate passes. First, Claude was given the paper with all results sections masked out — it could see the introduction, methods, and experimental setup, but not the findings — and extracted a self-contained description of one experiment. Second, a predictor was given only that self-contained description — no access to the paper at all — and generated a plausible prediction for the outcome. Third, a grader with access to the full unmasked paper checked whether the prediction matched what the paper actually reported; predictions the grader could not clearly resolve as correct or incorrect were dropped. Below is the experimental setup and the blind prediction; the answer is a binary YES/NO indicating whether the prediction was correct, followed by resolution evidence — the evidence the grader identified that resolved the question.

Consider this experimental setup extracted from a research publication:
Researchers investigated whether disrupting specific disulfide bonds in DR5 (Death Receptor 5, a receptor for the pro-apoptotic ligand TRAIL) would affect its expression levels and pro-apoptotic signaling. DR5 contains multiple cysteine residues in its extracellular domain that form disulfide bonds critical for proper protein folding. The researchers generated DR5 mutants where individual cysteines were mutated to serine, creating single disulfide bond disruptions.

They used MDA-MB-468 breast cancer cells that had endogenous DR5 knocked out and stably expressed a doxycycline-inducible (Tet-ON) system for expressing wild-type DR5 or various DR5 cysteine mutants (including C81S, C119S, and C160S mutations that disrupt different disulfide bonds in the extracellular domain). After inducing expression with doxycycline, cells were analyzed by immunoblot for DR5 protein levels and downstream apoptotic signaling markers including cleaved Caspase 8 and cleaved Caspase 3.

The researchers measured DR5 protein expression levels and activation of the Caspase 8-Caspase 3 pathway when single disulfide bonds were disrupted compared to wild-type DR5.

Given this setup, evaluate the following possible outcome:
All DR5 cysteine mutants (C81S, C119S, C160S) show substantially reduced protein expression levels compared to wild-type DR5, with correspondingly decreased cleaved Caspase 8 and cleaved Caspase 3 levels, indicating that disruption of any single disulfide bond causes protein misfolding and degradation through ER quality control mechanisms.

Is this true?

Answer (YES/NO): NO